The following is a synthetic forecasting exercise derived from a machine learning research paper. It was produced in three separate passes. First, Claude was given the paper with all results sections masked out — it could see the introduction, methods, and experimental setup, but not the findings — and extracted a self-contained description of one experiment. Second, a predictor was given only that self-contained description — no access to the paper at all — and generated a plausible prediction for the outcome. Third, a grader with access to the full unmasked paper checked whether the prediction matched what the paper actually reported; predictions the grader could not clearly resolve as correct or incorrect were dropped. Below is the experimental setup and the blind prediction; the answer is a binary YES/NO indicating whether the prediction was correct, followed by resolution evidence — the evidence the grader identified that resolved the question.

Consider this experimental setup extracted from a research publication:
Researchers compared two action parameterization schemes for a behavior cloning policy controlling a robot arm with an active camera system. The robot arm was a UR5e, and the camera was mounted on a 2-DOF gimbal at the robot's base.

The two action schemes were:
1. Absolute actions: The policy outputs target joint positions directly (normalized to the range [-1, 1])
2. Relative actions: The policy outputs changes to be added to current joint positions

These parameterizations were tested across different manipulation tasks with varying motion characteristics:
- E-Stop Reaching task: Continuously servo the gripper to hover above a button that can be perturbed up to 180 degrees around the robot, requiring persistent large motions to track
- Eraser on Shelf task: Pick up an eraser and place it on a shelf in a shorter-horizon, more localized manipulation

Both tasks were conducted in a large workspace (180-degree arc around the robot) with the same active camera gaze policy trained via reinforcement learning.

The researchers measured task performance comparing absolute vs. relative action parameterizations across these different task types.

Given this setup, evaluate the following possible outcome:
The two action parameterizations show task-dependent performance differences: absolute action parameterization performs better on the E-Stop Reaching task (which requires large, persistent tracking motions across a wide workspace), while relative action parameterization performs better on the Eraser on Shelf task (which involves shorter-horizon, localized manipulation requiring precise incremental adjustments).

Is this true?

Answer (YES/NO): YES